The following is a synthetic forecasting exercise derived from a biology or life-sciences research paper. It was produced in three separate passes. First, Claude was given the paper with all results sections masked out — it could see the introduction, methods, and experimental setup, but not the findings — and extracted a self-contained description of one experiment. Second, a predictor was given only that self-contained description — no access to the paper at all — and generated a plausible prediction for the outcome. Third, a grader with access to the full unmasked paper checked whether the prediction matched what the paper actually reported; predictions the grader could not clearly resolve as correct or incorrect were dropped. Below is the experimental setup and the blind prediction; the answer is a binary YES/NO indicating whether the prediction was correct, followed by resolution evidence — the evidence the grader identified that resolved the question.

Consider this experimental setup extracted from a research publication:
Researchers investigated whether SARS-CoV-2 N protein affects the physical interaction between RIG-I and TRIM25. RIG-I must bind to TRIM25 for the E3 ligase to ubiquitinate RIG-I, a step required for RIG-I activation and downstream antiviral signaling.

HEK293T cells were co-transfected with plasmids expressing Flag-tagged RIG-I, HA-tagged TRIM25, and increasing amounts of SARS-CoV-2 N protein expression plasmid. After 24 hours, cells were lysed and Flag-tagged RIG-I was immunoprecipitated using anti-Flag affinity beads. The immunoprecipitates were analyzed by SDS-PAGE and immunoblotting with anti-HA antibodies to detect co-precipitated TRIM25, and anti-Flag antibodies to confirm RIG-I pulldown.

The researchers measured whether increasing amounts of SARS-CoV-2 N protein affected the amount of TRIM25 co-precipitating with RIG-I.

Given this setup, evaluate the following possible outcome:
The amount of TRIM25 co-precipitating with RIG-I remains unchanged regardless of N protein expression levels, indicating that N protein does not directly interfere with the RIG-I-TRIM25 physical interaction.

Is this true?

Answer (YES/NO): NO